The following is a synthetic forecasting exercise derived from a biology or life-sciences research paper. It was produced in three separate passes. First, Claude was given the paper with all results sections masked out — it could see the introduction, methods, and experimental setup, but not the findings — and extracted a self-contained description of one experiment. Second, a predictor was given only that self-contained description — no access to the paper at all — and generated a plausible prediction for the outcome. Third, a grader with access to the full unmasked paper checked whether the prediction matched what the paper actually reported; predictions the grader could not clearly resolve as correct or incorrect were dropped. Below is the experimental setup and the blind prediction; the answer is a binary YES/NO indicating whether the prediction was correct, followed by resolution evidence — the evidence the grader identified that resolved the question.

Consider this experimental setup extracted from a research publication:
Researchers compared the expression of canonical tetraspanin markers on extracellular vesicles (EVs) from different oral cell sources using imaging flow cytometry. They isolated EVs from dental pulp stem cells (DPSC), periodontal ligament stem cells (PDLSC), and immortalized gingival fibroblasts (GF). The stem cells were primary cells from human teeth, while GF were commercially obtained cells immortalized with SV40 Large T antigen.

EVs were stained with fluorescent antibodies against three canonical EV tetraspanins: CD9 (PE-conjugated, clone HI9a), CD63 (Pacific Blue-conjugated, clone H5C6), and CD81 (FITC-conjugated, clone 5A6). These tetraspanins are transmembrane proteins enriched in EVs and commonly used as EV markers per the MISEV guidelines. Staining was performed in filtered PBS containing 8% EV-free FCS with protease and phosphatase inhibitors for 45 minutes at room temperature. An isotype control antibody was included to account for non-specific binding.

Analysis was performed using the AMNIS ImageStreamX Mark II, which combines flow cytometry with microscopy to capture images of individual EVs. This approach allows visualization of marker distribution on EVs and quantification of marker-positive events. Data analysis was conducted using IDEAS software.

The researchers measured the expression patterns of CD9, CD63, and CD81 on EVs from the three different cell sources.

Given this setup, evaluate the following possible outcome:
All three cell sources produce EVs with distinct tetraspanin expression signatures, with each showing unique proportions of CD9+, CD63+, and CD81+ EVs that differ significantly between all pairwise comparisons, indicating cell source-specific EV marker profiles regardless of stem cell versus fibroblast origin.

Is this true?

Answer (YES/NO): NO